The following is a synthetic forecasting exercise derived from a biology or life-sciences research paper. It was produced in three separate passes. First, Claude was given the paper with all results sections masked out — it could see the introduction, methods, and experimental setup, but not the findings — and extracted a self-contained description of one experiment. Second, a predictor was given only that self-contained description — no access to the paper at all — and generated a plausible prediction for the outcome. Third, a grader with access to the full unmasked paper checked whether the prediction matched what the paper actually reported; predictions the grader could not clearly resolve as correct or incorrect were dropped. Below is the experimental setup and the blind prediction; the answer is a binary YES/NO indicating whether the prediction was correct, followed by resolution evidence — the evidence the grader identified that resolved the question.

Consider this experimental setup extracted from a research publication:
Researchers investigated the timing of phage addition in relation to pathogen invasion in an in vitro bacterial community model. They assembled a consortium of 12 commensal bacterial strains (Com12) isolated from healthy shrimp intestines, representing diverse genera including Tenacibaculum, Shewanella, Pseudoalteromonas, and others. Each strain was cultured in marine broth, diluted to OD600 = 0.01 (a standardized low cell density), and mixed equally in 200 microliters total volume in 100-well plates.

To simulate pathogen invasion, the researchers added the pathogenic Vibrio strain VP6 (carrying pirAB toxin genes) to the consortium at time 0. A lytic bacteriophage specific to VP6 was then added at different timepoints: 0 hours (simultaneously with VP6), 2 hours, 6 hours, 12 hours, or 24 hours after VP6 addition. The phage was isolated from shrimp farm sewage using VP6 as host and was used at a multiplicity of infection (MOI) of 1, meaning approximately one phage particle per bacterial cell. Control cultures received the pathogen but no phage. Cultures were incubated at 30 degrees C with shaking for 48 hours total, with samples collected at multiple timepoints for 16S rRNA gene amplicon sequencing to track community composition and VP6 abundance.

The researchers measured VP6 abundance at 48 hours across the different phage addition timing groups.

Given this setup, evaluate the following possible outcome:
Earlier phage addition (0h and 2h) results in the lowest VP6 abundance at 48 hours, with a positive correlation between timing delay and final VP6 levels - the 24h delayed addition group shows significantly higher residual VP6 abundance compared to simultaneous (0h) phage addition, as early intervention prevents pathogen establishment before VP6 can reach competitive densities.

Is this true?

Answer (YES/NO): NO